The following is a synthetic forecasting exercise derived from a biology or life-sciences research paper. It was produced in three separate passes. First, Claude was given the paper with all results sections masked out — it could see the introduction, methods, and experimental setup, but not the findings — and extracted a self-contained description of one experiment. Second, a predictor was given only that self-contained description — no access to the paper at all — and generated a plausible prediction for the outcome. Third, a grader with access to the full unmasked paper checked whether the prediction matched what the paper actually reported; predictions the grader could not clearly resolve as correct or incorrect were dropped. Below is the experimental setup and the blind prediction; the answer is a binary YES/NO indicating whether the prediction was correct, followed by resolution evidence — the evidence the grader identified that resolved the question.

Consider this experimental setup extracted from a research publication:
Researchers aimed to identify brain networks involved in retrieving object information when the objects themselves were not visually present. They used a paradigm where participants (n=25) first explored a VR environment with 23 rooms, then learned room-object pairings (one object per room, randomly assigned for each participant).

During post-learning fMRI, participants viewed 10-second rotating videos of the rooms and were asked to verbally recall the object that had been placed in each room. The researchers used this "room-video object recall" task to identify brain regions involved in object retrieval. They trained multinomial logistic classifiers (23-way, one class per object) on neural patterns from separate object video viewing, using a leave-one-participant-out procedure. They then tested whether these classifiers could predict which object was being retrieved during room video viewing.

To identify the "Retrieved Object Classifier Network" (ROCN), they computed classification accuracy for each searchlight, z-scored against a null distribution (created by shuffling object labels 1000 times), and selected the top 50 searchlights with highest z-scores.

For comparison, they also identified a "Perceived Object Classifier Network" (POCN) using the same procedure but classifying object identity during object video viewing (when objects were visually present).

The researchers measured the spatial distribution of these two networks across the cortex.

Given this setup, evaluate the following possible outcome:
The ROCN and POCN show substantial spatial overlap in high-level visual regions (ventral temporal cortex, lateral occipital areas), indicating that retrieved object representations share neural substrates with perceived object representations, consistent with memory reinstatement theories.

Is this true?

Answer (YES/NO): NO